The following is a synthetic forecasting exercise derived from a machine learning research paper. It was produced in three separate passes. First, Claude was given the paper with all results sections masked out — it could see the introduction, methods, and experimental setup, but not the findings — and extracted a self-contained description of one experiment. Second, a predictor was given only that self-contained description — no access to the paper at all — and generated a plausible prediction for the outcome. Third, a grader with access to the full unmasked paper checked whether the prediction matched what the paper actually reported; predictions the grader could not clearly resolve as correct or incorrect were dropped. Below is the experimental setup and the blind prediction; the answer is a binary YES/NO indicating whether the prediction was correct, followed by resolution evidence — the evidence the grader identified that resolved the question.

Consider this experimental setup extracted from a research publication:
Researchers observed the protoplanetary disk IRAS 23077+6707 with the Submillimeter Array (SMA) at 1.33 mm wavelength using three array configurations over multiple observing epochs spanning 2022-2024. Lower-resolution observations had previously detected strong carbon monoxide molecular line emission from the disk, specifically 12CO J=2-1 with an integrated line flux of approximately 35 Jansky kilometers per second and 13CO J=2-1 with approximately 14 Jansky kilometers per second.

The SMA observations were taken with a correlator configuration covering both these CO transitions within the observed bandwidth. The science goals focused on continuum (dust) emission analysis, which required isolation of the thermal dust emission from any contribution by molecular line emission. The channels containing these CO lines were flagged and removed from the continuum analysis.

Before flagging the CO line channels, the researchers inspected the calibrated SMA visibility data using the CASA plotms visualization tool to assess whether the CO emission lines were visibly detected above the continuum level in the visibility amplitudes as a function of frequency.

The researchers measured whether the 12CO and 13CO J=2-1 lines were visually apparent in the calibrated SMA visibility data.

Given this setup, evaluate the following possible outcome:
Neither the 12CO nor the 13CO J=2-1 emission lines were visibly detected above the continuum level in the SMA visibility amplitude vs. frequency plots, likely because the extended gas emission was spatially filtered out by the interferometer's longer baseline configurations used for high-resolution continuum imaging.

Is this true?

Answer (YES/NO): YES